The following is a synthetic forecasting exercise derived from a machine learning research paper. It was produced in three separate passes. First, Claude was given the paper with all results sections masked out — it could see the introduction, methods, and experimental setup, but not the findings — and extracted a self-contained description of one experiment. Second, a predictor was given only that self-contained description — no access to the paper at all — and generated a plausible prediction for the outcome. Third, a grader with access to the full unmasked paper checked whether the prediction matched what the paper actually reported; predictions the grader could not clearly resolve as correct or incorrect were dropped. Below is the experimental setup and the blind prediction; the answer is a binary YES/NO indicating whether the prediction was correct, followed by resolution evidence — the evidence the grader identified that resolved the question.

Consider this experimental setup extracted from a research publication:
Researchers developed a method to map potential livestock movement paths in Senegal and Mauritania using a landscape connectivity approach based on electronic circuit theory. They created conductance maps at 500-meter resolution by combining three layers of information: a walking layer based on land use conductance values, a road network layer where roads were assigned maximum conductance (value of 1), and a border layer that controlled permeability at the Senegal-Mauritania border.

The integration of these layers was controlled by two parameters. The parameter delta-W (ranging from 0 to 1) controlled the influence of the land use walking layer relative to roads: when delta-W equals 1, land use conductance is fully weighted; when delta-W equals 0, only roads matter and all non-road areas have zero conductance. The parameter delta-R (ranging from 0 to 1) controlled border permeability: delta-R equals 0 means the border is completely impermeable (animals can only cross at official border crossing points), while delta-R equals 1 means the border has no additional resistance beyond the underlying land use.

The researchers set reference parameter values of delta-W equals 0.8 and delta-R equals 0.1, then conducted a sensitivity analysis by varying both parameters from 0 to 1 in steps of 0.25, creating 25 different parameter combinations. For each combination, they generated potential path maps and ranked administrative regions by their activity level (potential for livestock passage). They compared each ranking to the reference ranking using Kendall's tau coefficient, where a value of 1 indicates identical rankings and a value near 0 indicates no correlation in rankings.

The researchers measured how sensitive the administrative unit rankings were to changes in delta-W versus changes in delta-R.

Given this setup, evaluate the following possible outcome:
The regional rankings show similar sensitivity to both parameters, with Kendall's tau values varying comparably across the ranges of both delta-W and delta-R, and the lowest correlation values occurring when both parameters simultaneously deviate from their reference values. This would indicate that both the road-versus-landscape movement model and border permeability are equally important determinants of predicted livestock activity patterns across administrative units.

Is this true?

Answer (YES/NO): NO